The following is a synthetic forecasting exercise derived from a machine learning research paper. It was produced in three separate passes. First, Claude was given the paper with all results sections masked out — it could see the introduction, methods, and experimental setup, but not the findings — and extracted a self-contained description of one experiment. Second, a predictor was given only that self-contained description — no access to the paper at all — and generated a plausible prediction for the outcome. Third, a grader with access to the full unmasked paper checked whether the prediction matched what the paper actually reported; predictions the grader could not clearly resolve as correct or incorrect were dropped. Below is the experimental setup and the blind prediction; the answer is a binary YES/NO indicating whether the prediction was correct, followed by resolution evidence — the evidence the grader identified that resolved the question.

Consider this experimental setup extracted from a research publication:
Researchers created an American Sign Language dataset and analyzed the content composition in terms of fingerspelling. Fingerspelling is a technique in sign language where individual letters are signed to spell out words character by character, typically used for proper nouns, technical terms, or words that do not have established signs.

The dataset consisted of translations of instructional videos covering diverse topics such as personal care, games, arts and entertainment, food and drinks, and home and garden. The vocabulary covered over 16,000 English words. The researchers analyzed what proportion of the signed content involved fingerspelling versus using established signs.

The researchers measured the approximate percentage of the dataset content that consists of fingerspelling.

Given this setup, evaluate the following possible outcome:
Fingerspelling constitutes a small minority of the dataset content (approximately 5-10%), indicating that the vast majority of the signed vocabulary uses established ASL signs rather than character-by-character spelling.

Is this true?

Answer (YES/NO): NO